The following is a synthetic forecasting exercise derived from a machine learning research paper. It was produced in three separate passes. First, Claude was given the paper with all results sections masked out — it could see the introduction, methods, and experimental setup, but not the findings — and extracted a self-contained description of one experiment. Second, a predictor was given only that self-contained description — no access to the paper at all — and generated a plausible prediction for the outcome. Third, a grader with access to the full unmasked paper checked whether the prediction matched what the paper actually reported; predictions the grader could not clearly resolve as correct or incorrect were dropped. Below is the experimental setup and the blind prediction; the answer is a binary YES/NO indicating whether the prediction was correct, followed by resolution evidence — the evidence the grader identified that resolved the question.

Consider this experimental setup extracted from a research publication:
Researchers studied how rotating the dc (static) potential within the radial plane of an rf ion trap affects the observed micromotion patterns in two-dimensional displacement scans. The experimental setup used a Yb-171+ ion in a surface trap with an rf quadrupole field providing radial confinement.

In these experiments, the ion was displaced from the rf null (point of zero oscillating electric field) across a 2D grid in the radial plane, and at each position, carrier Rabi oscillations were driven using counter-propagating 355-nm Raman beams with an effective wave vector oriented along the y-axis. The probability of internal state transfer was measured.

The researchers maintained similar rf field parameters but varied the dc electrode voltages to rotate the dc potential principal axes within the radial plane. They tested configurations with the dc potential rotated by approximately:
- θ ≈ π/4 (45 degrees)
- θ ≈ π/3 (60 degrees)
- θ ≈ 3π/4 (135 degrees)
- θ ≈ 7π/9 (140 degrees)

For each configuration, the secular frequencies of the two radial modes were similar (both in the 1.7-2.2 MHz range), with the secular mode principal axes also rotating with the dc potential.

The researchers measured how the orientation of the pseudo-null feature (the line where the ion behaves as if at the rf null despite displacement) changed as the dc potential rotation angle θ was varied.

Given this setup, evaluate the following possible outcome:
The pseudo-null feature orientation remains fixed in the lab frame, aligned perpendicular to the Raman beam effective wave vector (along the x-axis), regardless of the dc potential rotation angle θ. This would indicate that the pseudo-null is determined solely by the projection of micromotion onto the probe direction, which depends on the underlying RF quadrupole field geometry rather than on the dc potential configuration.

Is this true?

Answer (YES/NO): NO